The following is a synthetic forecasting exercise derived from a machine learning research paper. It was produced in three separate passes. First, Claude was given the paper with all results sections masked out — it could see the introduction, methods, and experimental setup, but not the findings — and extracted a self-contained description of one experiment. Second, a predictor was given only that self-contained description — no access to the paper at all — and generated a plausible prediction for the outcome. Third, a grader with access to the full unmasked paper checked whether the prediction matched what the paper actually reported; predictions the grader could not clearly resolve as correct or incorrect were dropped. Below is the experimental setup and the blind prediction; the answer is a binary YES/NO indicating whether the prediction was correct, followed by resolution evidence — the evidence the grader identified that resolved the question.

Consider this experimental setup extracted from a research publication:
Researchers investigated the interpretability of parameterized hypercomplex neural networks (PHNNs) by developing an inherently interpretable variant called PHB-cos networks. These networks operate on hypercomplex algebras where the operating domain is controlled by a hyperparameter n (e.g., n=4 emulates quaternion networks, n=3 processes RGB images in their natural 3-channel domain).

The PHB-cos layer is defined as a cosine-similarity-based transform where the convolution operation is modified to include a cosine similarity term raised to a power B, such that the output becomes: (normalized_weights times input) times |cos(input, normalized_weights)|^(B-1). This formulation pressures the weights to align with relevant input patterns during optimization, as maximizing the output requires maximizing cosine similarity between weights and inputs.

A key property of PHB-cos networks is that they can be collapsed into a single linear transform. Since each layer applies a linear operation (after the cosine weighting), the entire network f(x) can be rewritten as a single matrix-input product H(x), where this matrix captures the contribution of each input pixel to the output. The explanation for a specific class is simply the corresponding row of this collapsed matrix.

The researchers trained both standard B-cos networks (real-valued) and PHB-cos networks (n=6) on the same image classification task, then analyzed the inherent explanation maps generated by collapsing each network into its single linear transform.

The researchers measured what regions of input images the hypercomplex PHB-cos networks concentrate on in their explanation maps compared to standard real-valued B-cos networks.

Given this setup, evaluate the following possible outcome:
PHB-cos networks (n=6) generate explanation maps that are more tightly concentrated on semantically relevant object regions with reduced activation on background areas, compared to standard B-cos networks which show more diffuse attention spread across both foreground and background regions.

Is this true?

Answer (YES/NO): NO